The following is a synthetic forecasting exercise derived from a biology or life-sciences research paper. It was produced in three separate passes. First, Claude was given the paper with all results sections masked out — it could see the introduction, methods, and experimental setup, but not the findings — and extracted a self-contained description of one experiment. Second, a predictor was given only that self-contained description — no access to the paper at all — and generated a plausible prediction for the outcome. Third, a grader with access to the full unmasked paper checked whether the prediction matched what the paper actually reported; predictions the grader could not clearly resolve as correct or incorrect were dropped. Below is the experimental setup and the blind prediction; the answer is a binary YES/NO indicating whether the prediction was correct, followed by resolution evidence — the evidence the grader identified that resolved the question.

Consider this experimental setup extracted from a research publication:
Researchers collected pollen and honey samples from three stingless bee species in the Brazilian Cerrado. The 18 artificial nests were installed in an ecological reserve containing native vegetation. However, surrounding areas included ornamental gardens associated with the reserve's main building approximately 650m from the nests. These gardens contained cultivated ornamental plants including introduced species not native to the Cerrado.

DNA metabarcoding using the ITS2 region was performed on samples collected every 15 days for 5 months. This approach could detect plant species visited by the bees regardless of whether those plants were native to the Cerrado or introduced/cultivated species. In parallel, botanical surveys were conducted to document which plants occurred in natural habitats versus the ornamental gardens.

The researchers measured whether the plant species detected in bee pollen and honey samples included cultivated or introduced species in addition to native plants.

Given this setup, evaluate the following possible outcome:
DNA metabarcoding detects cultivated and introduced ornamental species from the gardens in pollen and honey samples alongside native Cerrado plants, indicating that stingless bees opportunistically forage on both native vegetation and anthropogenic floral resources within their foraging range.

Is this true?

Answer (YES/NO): YES